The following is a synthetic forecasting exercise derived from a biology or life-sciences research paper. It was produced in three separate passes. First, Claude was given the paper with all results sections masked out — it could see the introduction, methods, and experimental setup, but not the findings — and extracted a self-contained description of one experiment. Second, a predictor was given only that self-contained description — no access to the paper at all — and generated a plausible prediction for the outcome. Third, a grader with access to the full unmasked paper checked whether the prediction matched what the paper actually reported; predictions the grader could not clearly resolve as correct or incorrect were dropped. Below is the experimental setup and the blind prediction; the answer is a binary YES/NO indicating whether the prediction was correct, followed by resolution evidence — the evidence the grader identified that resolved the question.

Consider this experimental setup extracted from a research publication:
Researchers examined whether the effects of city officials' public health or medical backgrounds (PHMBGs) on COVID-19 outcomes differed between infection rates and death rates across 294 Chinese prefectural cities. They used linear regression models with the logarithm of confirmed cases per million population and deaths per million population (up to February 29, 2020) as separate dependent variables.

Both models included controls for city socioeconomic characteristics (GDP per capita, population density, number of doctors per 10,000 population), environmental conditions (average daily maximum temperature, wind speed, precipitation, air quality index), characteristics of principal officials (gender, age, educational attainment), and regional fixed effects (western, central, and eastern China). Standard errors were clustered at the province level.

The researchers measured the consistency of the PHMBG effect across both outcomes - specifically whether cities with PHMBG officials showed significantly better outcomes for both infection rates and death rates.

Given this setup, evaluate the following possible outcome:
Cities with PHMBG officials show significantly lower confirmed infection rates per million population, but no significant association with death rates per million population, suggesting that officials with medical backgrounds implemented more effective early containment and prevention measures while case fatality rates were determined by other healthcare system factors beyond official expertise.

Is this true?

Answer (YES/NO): NO